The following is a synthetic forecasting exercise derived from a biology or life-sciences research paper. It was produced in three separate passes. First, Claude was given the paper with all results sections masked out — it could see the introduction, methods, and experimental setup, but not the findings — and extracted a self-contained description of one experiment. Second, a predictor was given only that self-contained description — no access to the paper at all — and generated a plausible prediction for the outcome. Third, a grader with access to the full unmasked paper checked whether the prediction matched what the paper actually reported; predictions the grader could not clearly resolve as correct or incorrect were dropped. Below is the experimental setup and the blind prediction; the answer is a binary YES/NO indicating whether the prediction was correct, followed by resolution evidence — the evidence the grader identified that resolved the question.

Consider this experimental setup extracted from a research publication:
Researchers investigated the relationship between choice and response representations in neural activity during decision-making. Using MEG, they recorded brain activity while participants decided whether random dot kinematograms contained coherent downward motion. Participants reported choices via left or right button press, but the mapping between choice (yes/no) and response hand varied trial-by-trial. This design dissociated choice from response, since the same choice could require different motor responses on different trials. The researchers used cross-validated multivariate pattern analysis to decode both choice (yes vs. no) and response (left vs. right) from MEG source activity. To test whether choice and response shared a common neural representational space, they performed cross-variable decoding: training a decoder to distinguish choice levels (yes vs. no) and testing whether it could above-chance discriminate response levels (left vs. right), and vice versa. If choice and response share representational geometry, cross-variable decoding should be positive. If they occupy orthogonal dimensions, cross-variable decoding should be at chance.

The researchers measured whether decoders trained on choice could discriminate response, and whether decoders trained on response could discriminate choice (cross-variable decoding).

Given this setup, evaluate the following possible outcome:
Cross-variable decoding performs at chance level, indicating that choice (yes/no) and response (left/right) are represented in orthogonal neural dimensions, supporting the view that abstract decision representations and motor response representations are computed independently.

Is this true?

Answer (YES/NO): YES